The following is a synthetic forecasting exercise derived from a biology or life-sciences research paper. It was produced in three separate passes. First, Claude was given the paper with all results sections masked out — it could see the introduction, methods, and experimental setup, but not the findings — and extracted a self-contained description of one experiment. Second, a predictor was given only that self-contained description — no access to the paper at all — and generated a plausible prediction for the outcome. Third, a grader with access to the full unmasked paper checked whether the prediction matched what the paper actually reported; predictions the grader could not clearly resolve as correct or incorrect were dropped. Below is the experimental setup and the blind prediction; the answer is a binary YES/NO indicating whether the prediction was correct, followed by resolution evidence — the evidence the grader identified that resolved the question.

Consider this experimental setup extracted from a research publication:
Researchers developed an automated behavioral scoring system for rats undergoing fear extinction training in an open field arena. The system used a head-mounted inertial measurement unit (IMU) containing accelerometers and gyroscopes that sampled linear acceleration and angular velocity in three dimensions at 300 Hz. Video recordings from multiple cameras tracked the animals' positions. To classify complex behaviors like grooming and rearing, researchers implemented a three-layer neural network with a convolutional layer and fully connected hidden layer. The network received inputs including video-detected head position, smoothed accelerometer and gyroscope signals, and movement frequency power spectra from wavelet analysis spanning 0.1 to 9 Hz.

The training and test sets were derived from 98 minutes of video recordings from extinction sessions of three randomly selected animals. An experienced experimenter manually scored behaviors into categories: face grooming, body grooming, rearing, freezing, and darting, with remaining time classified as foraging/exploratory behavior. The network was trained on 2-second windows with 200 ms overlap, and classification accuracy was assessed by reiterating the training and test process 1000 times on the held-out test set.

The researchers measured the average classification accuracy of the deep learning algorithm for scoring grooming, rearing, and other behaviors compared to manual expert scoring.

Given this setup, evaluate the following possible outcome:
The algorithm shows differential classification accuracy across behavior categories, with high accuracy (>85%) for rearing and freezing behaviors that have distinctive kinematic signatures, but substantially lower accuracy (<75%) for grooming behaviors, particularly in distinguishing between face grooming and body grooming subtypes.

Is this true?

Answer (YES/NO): NO